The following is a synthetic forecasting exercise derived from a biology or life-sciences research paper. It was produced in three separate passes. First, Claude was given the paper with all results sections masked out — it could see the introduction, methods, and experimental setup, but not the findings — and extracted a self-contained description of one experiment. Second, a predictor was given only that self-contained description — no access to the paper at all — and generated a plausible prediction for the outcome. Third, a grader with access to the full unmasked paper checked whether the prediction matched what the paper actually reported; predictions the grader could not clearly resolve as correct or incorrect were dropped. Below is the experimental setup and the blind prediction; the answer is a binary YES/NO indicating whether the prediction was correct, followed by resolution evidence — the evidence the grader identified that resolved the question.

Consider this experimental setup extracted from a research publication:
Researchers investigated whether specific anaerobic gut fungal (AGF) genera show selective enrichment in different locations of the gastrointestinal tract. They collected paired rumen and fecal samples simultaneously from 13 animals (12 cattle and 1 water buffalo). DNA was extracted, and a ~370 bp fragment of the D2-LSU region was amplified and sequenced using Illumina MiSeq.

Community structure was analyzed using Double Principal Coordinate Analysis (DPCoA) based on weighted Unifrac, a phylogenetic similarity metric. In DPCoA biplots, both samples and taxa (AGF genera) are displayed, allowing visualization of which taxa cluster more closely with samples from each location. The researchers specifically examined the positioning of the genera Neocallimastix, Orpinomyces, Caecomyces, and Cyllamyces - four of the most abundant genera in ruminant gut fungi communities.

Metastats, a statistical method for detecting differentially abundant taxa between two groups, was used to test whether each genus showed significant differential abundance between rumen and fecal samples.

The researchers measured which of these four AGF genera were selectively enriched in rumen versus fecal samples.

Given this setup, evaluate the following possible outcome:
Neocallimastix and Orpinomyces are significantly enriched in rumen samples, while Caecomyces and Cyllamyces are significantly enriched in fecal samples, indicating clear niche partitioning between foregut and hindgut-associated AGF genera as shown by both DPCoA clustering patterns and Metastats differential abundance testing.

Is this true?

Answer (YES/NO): YES